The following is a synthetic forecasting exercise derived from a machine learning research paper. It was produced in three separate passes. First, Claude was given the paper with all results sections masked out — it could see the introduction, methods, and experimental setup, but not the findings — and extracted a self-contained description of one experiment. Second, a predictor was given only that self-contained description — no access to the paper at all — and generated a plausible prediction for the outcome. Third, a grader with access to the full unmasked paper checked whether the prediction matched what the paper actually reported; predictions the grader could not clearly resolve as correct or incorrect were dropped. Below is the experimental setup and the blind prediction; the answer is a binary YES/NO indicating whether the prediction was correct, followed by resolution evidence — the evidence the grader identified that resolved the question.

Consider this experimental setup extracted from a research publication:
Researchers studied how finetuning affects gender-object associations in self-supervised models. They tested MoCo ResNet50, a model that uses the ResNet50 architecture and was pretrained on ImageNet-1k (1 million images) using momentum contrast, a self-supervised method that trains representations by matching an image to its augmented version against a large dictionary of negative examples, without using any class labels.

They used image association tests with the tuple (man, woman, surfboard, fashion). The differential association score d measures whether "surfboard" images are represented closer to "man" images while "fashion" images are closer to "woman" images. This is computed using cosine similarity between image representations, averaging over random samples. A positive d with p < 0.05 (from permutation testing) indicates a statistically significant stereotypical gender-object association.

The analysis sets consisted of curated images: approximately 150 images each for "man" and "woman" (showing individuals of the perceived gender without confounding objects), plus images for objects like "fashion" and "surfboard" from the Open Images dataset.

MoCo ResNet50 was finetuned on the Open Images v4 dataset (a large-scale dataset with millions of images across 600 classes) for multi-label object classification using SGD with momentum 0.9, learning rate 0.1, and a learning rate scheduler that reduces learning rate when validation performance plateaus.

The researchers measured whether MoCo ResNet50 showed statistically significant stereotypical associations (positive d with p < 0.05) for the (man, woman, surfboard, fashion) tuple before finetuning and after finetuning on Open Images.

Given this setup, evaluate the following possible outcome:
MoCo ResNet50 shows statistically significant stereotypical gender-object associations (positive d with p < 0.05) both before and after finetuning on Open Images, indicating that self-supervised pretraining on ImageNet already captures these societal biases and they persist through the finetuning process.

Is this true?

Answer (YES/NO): NO